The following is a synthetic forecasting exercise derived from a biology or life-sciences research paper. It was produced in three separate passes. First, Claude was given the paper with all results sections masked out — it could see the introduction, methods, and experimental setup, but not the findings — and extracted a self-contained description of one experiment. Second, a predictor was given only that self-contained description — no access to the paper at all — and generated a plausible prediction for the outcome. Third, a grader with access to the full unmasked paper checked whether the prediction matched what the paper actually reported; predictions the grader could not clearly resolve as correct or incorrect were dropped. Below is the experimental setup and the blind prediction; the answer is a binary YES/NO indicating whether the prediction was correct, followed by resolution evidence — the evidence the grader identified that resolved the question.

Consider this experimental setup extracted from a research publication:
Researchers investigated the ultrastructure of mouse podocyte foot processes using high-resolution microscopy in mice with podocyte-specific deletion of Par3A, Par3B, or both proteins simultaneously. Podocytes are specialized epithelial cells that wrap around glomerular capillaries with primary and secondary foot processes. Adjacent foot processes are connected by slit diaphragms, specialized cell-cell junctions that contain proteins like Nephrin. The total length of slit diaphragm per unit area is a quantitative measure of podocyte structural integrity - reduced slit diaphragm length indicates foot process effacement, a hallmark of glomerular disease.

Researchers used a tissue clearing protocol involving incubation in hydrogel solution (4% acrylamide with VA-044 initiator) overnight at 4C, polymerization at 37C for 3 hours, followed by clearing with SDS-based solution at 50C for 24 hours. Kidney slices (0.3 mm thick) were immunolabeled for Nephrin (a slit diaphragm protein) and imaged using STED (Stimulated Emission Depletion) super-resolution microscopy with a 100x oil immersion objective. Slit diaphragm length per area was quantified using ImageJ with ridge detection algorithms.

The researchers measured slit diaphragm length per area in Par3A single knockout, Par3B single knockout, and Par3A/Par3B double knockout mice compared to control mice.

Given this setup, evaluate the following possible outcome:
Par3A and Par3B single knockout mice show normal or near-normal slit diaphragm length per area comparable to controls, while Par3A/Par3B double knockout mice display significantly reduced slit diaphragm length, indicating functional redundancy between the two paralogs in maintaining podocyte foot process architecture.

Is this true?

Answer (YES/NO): NO